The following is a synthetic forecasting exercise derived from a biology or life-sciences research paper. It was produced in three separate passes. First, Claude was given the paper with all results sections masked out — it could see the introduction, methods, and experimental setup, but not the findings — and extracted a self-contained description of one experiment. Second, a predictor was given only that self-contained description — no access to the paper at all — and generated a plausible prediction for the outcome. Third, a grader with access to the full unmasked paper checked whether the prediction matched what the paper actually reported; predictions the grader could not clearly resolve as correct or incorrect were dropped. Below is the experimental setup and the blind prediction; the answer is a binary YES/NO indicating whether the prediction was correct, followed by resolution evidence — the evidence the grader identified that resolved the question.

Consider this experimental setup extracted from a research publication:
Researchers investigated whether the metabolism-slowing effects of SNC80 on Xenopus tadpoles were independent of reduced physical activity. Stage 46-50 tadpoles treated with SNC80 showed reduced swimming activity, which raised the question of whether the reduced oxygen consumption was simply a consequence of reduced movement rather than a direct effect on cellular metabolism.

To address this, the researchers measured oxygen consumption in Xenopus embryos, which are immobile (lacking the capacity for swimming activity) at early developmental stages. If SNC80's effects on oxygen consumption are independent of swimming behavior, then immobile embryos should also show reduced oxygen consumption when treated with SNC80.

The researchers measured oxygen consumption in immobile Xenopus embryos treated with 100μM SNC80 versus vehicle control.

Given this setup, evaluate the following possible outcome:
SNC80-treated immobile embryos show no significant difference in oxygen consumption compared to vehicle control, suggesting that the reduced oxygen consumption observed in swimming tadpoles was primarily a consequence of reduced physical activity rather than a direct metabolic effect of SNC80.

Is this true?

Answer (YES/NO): NO